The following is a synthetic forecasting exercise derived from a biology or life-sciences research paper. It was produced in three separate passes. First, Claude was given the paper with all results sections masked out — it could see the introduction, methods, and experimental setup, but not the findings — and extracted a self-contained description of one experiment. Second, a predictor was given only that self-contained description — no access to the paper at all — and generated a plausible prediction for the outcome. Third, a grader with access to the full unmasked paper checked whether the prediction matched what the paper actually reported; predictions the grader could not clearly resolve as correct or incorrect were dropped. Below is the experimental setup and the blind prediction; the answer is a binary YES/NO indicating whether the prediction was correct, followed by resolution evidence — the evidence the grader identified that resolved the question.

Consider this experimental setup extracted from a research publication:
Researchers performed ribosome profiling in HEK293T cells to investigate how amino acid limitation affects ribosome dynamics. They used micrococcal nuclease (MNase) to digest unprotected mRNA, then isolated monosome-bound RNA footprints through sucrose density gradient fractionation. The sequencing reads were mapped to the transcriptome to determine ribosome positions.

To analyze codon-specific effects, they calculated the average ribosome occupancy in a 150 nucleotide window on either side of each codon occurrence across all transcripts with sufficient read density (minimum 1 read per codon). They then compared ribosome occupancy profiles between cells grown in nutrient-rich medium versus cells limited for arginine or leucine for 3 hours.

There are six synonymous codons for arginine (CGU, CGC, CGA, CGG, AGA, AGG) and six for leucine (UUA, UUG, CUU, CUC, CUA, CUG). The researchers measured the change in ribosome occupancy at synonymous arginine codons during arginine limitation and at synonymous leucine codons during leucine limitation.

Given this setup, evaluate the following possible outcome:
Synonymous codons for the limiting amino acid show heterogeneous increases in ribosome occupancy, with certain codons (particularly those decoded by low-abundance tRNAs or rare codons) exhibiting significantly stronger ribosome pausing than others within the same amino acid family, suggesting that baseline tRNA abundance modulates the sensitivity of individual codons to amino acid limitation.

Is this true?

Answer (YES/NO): NO